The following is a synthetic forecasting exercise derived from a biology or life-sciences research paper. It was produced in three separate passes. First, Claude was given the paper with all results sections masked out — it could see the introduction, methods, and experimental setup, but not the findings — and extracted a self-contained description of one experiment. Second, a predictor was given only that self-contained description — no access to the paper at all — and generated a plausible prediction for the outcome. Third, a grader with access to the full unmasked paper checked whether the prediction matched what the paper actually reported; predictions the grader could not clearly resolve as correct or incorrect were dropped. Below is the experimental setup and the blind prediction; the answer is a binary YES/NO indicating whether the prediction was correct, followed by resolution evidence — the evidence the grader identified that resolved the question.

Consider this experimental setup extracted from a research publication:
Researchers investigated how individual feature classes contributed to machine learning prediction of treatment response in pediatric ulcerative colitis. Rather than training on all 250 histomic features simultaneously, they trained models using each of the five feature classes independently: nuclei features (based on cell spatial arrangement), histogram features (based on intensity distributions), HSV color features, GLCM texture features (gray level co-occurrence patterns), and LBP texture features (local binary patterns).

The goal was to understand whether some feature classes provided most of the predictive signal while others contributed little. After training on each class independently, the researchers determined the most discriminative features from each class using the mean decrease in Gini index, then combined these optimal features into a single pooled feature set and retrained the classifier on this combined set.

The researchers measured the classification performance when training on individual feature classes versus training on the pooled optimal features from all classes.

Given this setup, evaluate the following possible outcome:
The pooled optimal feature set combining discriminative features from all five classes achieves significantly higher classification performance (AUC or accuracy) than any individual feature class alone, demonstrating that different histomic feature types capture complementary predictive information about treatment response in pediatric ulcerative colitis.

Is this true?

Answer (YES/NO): NO